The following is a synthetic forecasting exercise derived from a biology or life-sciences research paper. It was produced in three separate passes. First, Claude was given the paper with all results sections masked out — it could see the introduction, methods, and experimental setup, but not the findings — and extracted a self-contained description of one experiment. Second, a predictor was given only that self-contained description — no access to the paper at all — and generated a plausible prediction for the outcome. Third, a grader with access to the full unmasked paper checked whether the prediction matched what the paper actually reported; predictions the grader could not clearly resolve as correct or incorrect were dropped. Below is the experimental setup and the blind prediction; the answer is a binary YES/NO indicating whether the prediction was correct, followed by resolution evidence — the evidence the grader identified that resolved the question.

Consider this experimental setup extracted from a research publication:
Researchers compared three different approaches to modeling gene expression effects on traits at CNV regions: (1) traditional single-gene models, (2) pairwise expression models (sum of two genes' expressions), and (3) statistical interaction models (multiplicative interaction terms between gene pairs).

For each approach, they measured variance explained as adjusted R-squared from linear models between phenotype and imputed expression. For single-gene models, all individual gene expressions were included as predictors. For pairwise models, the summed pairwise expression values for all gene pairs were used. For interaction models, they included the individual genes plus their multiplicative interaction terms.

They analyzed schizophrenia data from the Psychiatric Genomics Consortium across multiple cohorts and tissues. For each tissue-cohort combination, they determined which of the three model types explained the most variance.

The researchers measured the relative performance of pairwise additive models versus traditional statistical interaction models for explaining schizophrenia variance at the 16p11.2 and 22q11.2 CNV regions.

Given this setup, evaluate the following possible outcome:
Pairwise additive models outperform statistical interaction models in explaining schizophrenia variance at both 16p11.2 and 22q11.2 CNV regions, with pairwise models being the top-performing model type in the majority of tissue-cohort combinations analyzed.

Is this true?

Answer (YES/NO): YES